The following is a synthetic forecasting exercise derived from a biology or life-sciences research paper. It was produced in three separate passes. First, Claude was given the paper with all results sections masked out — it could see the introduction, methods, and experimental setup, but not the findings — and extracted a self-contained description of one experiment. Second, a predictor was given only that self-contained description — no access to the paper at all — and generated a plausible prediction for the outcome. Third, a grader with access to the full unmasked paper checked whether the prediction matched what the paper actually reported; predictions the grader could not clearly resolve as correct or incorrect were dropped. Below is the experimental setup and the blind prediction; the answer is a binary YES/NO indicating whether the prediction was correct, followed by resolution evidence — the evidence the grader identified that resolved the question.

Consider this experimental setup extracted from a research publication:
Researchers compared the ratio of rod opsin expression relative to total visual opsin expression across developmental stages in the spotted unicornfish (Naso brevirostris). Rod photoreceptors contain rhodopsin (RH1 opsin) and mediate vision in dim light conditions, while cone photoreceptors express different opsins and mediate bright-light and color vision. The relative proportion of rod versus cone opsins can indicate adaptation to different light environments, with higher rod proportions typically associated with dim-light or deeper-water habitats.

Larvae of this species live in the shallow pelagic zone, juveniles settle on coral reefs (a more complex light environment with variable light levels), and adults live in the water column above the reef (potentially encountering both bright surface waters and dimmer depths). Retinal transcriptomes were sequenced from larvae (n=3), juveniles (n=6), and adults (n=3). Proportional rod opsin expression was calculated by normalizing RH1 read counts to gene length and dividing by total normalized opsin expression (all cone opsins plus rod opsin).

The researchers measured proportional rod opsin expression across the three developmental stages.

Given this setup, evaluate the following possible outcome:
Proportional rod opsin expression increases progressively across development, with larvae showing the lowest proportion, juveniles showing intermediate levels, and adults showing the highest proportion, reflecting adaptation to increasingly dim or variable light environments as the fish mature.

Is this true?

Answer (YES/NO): NO